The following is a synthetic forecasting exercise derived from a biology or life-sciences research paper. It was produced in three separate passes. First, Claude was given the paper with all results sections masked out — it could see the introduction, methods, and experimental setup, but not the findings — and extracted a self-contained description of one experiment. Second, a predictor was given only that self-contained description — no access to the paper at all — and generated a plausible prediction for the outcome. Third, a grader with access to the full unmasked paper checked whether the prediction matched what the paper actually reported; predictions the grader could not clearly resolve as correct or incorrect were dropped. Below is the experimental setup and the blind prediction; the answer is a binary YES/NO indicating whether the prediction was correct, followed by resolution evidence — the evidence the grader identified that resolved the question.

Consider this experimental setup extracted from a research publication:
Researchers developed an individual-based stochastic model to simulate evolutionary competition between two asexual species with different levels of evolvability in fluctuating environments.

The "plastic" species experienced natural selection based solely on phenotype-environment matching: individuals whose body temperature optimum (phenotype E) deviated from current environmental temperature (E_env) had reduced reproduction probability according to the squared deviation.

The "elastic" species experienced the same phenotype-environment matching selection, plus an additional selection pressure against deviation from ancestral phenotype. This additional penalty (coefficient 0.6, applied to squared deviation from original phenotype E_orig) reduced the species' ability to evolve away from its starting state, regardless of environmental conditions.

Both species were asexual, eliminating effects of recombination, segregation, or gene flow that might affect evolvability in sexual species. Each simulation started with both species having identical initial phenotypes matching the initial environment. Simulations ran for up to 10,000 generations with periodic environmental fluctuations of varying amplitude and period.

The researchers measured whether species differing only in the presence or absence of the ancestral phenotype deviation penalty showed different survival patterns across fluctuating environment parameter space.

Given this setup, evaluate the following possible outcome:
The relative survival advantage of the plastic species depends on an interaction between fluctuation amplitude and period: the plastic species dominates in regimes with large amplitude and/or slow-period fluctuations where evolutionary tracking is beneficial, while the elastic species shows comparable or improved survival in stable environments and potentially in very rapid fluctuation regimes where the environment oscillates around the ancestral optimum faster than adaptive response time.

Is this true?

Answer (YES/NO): NO